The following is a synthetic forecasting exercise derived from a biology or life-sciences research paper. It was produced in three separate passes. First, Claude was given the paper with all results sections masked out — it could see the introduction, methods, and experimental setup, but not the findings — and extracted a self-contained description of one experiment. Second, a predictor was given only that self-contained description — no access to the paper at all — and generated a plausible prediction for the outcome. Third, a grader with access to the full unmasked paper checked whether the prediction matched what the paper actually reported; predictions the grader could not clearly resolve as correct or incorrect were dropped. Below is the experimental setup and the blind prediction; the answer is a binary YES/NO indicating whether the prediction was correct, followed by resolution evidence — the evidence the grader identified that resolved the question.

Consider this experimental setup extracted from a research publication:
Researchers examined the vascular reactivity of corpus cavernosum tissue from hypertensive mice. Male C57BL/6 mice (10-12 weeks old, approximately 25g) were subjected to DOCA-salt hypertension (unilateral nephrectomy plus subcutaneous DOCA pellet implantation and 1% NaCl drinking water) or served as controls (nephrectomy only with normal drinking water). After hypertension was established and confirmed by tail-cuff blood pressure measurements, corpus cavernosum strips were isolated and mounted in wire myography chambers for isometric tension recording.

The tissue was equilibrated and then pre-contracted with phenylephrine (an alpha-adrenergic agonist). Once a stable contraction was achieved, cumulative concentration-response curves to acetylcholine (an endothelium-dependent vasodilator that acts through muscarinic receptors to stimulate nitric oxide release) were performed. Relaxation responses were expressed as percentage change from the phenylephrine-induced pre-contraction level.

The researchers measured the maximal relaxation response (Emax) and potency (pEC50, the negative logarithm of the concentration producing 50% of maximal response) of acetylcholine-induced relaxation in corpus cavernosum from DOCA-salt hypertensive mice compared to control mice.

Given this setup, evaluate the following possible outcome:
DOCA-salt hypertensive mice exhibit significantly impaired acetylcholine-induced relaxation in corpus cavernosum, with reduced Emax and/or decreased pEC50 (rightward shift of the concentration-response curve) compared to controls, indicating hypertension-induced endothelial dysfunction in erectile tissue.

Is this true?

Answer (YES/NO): YES